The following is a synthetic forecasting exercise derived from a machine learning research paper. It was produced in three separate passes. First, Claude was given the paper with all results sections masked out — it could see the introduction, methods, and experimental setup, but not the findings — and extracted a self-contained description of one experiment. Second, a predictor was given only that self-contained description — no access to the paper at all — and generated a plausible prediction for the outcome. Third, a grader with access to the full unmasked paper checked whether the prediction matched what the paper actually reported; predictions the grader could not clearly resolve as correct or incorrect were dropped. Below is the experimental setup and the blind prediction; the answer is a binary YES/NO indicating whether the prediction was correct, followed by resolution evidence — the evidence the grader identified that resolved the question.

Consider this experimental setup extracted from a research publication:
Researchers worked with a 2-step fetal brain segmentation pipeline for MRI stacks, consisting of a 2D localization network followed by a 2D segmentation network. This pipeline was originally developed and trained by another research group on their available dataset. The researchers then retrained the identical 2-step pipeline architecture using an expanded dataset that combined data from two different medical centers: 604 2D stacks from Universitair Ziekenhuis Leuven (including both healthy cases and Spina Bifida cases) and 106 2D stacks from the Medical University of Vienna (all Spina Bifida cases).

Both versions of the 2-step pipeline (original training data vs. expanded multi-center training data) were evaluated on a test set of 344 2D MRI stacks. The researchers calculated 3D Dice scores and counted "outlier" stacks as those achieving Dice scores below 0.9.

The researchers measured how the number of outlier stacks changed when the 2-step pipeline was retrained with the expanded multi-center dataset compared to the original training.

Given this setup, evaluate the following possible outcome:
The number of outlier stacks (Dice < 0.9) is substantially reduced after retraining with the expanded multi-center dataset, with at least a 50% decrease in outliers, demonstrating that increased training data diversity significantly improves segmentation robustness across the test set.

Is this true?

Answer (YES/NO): NO